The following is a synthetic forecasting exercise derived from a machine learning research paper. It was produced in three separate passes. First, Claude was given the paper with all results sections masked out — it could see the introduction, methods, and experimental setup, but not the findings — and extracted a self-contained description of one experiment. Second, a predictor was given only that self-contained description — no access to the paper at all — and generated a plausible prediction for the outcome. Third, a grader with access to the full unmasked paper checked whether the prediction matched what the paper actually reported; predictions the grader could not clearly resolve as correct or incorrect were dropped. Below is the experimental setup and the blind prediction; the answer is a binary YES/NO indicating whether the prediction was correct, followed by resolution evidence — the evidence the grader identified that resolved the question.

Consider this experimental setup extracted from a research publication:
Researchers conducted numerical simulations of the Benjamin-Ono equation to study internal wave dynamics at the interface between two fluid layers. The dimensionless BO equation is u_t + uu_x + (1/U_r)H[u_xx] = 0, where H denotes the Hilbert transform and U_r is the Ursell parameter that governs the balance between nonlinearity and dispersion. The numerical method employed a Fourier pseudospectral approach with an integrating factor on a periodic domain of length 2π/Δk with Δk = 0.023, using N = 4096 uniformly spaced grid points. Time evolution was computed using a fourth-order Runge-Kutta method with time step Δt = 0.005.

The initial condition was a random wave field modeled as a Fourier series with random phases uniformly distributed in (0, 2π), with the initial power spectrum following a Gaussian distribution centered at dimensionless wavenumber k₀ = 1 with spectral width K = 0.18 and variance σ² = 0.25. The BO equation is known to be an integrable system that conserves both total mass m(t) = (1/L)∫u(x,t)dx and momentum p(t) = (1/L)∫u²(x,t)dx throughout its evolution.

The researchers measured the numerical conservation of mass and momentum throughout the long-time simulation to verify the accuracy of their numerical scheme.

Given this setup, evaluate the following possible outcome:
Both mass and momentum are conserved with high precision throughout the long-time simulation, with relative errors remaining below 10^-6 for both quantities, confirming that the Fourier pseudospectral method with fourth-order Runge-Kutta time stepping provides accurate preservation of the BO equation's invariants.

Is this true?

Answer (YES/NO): YES